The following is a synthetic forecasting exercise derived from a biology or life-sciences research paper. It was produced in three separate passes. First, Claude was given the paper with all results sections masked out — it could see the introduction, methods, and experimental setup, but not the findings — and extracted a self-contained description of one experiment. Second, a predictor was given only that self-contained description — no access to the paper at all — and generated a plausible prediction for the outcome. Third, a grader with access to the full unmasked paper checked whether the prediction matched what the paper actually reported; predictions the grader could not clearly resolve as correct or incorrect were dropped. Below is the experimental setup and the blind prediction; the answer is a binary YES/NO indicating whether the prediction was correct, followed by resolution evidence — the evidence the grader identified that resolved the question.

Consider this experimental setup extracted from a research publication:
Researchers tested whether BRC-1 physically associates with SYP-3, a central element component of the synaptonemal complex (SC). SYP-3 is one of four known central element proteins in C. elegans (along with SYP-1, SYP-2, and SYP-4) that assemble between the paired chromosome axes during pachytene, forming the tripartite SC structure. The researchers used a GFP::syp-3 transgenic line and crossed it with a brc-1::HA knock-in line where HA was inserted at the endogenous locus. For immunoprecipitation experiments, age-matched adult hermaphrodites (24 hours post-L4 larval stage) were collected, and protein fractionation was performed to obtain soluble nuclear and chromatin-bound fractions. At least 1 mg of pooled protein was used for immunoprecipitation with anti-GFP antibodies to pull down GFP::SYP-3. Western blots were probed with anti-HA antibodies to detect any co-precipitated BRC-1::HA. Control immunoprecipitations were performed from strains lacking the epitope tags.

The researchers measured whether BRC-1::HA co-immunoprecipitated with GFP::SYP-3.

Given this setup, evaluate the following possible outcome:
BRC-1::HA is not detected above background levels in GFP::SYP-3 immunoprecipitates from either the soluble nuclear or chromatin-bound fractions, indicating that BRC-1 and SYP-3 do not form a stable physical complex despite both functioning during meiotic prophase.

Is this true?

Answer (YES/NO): NO